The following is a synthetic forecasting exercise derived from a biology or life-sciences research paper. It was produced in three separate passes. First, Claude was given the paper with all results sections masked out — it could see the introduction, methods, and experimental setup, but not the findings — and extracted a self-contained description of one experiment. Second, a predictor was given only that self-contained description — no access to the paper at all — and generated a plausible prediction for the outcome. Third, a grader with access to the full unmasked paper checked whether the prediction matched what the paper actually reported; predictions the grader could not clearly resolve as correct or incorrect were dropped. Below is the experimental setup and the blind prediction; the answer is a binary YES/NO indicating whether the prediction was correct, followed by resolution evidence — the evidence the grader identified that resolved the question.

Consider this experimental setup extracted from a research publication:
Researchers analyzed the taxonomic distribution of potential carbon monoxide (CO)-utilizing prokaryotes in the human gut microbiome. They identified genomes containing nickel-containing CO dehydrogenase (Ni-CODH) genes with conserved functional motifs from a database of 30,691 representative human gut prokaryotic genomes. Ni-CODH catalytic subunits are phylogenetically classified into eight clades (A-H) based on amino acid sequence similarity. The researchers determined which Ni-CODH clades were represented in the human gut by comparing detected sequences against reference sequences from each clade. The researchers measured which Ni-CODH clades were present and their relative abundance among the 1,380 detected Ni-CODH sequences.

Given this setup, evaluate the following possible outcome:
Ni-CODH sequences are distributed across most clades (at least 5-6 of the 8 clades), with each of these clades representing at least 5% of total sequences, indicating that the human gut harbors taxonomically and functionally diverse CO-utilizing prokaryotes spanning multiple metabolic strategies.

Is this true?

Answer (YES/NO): NO